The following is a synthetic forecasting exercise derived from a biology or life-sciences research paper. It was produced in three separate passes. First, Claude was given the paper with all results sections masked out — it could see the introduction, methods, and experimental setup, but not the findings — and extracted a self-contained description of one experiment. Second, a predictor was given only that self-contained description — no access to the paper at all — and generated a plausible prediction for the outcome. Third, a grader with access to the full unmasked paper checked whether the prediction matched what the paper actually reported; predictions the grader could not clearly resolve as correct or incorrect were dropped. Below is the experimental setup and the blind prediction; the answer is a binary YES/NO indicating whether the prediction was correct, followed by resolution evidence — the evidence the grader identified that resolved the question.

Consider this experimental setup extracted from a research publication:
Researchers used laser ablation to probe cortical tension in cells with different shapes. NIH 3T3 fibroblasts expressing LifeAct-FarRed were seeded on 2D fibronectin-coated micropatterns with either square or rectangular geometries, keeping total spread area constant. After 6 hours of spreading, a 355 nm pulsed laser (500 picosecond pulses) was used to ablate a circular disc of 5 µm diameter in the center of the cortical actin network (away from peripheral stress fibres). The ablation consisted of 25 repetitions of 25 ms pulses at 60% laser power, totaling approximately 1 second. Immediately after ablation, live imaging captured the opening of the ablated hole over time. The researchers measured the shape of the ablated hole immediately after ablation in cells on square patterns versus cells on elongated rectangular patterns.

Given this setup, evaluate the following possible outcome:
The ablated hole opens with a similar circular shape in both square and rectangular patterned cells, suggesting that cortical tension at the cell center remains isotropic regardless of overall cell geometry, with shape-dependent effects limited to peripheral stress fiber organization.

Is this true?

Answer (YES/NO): NO